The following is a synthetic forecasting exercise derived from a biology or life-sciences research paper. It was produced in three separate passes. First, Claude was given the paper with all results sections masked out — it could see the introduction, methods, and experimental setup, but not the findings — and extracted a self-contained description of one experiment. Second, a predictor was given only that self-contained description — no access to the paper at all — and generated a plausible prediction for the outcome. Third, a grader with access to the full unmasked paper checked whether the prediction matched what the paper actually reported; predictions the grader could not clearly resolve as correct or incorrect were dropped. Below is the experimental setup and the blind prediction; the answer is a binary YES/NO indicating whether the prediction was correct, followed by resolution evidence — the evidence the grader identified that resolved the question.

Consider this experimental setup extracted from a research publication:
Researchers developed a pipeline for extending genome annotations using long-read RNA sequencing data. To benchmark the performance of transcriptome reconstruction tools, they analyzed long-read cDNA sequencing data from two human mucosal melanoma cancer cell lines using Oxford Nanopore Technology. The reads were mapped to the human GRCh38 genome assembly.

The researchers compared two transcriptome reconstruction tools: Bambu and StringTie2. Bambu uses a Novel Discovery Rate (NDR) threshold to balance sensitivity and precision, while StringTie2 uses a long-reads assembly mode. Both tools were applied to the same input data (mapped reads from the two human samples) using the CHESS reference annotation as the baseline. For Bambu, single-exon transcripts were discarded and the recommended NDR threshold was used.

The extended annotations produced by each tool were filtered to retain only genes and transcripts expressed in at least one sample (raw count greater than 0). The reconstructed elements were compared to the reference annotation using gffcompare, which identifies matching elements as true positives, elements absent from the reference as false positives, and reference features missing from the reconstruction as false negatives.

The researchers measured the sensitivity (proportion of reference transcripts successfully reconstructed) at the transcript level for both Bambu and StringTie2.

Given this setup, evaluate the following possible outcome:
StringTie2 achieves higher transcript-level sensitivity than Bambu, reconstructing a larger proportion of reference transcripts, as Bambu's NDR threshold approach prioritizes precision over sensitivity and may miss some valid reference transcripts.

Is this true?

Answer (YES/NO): NO